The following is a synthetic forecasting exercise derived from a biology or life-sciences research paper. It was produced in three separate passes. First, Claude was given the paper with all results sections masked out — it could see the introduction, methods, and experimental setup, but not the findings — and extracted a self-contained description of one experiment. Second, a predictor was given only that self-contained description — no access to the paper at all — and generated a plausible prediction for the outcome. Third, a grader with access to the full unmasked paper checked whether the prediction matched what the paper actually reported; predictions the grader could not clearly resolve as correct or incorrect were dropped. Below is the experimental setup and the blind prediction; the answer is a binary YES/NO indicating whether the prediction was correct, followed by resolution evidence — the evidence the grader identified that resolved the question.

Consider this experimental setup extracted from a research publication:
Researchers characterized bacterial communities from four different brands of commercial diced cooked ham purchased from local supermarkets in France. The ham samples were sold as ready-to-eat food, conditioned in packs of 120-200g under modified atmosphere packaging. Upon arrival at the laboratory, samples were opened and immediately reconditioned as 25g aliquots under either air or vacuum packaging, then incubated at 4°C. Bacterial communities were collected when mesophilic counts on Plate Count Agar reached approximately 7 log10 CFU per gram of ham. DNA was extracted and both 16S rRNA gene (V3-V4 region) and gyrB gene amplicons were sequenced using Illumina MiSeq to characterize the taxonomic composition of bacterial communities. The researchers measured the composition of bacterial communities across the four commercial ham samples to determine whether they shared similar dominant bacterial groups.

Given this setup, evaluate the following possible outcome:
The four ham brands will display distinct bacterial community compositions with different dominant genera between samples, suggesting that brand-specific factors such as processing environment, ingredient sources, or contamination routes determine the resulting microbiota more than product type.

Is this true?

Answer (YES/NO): NO